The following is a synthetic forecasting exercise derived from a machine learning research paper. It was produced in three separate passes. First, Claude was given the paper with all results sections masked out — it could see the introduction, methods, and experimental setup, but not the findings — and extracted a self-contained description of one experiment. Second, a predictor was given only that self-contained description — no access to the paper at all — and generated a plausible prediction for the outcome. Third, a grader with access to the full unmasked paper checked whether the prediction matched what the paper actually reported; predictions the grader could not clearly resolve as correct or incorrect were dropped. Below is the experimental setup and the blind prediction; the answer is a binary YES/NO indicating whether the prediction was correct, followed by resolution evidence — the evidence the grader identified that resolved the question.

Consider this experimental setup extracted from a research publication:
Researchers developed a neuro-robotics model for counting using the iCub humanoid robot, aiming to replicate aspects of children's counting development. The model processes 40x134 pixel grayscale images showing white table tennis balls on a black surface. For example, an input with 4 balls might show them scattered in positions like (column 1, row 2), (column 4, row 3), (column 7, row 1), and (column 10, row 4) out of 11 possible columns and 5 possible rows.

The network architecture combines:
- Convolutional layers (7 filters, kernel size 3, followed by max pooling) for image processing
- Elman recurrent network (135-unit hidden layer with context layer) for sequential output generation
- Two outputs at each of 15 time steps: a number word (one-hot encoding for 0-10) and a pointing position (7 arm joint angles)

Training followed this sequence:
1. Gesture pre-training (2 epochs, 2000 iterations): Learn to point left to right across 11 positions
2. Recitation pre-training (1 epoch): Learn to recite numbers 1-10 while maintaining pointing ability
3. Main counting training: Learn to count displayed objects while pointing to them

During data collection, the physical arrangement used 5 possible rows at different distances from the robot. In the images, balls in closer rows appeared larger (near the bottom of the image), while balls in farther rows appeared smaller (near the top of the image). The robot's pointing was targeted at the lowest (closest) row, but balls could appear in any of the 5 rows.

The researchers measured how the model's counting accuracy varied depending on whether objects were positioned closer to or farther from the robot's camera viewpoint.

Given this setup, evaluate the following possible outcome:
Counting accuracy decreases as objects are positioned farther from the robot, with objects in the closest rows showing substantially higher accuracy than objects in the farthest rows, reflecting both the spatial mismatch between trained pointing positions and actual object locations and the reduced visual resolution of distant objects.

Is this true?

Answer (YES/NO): NO